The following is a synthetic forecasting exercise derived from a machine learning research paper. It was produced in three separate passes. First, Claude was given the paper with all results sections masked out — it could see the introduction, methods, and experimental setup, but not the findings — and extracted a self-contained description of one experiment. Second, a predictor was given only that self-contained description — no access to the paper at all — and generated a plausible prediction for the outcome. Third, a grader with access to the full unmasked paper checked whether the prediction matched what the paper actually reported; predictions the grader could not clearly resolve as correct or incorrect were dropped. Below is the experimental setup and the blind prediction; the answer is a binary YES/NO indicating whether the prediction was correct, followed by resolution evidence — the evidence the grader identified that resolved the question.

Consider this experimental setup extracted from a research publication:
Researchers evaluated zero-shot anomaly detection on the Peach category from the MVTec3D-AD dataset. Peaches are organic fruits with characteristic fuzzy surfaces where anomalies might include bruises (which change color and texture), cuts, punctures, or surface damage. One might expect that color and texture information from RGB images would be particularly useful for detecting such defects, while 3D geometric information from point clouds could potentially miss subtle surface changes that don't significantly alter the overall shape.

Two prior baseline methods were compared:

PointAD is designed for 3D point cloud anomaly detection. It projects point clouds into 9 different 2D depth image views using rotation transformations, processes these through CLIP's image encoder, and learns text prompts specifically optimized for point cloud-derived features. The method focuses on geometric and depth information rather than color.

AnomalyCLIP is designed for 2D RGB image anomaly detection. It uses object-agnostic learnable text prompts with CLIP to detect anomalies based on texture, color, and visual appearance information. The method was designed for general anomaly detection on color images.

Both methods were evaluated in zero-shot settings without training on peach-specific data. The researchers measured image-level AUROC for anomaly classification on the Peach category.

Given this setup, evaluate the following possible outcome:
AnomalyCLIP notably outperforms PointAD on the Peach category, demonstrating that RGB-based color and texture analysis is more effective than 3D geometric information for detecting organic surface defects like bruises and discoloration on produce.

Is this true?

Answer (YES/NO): NO